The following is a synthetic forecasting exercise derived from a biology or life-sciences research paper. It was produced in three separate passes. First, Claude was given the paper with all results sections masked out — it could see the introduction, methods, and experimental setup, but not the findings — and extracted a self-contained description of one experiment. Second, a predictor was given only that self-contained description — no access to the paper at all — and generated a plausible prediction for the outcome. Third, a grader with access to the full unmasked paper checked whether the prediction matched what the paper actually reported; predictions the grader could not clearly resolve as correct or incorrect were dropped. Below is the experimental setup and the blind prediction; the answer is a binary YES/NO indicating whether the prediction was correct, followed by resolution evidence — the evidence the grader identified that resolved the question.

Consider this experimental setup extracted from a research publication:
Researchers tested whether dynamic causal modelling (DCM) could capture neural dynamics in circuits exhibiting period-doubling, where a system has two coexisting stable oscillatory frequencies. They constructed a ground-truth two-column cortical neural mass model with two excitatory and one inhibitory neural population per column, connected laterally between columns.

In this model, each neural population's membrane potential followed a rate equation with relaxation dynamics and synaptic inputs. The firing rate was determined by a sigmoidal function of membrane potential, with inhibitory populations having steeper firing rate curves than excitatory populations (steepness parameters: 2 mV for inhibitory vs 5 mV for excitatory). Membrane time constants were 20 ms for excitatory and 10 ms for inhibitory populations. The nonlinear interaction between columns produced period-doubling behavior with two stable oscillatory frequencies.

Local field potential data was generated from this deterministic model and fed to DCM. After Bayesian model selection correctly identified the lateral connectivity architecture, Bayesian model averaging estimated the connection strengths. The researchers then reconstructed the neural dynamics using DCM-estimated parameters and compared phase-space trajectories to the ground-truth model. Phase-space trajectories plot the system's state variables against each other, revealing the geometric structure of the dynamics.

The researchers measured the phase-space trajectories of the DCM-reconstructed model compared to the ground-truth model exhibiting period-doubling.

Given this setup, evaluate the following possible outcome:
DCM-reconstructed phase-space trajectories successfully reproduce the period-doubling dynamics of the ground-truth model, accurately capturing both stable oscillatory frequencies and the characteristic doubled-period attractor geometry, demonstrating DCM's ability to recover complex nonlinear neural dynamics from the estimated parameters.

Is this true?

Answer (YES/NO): NO